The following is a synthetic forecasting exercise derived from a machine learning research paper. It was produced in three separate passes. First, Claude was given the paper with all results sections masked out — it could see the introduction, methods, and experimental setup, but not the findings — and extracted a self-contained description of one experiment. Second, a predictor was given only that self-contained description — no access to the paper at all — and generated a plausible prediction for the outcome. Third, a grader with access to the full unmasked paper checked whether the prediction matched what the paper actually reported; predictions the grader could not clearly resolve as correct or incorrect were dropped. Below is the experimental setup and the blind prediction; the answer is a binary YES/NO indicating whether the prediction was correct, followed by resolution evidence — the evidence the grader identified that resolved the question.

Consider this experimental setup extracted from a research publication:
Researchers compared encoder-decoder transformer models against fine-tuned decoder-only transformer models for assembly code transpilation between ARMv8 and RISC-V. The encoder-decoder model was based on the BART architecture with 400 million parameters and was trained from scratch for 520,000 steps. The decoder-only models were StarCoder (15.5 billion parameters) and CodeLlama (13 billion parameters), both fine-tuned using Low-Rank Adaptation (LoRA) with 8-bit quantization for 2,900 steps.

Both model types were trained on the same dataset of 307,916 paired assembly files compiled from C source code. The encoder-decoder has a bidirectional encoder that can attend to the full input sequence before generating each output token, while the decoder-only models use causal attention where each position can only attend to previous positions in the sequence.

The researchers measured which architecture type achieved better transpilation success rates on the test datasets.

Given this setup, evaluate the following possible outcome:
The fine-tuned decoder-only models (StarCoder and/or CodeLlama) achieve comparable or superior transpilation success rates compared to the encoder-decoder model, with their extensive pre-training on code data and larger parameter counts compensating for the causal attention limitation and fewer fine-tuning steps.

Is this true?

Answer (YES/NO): NO